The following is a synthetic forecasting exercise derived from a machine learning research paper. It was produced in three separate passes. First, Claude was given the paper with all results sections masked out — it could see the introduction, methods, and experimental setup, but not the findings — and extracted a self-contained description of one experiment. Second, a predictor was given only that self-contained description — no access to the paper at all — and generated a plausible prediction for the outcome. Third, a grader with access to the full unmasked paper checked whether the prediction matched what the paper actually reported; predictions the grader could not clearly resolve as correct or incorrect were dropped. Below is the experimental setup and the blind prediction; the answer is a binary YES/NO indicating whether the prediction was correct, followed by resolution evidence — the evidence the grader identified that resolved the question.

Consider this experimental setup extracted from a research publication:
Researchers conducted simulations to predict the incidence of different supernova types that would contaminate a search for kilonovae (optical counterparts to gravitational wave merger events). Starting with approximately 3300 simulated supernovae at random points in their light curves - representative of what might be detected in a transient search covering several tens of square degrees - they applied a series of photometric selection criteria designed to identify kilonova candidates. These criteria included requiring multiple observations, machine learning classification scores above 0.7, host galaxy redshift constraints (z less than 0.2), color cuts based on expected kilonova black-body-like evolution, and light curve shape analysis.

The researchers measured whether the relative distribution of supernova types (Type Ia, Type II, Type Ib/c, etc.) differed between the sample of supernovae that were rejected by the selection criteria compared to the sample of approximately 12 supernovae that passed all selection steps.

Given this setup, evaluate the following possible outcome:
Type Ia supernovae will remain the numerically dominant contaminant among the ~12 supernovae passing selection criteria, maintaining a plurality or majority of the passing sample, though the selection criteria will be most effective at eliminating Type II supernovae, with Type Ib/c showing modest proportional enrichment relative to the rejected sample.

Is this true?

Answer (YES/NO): NO